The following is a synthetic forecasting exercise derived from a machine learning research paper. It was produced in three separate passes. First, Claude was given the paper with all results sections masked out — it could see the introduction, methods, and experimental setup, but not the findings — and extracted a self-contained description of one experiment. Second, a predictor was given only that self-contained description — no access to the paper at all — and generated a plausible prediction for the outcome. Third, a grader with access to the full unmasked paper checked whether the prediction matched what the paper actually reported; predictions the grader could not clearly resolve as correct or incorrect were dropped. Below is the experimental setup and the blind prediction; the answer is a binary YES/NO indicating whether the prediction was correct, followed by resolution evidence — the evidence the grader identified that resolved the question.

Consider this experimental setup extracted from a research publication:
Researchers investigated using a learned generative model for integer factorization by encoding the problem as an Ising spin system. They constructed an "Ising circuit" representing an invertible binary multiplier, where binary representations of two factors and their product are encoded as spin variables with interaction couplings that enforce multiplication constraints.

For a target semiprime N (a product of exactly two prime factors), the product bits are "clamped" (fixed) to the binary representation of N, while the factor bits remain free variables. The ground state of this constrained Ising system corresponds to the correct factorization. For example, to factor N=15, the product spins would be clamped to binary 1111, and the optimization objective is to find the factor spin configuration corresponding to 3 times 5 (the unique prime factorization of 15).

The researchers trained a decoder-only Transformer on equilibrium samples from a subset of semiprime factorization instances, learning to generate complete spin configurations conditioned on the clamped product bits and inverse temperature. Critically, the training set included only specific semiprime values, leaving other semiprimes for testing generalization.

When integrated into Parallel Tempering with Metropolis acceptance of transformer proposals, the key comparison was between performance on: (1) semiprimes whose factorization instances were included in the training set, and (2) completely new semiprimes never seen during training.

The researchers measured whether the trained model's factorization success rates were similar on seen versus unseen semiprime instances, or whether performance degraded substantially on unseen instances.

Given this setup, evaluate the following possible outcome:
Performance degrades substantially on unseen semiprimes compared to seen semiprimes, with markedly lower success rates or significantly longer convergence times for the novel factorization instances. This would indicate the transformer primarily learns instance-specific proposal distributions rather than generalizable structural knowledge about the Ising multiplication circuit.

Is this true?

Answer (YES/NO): NO